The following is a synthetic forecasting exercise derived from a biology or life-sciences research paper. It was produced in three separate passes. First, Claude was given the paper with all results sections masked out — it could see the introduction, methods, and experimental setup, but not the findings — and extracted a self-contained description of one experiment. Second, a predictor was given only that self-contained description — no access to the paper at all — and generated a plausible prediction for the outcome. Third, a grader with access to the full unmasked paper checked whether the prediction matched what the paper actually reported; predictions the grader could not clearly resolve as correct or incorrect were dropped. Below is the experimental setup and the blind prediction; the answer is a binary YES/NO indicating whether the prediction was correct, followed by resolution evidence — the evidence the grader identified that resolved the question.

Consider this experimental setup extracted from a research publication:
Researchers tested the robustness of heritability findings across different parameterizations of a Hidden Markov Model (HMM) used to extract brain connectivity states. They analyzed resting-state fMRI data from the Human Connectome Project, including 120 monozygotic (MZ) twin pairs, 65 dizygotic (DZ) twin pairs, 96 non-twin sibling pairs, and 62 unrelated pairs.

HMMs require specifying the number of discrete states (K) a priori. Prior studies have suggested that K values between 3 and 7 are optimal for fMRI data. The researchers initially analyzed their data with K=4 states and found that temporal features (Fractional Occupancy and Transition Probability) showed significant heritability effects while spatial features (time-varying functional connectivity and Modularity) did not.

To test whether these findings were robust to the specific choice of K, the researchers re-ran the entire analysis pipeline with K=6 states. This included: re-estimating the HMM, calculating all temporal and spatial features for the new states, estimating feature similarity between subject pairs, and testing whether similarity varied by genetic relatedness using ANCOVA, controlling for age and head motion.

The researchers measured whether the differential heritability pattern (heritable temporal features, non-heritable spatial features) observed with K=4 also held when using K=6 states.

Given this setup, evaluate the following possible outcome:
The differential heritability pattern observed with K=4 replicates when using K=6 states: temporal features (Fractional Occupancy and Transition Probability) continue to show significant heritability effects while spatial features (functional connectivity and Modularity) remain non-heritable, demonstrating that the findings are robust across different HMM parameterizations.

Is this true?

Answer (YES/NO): YES